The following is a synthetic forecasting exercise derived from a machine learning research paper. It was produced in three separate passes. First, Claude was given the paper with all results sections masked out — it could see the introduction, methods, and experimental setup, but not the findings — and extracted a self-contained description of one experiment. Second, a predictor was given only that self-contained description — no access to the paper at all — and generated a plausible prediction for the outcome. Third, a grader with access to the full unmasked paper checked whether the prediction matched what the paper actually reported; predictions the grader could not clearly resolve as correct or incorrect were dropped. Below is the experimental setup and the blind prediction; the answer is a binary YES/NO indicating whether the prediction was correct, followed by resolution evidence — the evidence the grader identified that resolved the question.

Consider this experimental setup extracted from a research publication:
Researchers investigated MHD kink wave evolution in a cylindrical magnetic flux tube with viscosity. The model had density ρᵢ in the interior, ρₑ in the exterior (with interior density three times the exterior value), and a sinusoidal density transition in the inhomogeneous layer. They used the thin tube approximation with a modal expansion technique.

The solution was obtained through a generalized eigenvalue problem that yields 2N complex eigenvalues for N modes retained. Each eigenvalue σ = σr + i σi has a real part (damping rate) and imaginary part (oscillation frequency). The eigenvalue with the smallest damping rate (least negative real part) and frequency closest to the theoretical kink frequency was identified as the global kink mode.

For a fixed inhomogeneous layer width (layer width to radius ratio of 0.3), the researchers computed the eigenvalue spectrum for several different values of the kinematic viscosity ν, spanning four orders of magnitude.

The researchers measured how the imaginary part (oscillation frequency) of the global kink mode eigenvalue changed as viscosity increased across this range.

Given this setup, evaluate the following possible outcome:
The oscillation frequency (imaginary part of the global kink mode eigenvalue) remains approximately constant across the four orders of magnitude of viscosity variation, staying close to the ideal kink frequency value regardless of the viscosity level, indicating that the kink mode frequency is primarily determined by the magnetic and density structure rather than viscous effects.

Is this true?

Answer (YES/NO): YES